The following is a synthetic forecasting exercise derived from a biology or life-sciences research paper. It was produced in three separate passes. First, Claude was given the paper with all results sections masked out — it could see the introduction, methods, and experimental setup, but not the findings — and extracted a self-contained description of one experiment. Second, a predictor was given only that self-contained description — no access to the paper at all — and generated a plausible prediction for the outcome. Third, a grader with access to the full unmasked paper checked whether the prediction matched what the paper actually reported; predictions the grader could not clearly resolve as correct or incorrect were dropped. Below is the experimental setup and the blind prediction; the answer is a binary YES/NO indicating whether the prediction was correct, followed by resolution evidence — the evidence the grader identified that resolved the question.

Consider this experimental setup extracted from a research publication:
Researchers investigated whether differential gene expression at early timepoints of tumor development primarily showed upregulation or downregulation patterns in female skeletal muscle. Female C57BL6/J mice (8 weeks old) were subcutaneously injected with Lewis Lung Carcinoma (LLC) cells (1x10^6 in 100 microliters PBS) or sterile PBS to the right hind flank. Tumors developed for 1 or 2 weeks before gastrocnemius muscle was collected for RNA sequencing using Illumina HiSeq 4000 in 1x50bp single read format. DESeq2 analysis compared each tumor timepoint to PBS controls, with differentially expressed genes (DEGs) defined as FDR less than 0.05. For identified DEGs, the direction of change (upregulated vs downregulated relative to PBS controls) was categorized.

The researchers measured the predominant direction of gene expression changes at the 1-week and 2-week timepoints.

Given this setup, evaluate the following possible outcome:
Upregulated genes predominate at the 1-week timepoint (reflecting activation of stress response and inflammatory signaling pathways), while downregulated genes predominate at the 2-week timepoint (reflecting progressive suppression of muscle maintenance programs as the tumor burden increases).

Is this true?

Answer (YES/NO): NO